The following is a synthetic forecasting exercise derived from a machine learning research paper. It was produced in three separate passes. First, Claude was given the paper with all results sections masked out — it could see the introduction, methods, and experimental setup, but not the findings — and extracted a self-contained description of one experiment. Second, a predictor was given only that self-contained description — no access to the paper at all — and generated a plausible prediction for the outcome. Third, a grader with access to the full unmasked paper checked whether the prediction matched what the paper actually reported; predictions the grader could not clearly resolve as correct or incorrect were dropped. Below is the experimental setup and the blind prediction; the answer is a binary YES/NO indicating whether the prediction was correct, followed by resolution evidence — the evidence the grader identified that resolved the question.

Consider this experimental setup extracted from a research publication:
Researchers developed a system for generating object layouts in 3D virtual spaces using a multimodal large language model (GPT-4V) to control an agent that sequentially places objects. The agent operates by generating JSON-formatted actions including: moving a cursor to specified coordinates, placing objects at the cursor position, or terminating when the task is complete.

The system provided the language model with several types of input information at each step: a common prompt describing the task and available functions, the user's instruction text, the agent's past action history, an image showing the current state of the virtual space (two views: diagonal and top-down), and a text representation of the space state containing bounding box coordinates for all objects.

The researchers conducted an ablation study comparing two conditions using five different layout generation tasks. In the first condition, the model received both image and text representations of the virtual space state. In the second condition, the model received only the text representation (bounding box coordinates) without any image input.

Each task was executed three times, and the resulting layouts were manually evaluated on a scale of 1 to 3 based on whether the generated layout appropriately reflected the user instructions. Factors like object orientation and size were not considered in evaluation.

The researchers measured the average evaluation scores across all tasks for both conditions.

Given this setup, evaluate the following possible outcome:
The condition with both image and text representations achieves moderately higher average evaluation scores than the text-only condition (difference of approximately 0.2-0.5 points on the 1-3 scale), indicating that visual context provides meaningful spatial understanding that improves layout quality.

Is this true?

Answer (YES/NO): NO